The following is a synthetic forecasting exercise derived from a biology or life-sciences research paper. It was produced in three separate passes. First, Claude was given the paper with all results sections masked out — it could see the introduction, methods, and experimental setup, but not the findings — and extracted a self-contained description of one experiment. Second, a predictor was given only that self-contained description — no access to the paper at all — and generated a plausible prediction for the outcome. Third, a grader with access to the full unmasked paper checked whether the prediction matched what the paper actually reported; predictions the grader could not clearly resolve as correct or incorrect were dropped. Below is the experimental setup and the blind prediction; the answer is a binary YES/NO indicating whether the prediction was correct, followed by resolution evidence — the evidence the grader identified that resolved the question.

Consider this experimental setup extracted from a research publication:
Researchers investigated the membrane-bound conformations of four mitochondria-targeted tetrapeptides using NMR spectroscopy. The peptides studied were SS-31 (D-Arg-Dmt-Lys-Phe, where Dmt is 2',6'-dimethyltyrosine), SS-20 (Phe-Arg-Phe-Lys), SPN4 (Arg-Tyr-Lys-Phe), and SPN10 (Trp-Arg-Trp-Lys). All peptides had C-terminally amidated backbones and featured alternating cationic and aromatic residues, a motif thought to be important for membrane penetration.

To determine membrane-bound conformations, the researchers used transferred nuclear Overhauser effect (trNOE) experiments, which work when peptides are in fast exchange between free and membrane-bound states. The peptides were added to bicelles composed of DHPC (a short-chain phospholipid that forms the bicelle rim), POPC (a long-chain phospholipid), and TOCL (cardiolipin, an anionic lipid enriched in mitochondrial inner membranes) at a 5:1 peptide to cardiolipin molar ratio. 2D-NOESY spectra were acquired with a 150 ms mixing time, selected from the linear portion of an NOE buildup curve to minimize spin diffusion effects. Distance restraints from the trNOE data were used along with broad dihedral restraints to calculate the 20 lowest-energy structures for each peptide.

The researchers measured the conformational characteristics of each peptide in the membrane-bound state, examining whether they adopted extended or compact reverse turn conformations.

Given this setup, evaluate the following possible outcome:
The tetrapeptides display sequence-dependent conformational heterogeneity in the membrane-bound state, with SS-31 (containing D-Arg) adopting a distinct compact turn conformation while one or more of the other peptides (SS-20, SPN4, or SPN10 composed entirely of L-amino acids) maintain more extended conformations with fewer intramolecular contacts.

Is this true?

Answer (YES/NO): NO